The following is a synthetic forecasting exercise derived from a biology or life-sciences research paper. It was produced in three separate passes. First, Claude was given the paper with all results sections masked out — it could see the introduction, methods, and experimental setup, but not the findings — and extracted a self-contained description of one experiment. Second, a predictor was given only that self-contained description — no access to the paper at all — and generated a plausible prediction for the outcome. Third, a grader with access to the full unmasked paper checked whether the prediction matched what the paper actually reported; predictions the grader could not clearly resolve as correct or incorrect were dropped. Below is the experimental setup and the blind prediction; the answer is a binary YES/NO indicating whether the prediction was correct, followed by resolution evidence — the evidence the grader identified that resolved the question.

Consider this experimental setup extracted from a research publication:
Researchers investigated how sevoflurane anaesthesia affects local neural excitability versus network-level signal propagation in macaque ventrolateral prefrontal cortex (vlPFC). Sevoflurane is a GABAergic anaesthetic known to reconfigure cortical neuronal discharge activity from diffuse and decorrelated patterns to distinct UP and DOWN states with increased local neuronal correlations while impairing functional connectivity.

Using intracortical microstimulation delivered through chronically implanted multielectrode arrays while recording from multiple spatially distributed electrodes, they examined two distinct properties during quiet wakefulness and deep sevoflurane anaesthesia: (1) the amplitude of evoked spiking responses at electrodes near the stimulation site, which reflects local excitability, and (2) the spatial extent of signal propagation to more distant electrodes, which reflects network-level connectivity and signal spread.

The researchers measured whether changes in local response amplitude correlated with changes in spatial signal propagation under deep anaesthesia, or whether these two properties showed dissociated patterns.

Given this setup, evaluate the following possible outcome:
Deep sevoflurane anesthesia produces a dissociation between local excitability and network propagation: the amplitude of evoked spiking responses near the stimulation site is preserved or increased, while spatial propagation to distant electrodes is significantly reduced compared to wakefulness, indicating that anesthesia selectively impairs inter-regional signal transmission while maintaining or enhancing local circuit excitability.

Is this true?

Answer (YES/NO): YES